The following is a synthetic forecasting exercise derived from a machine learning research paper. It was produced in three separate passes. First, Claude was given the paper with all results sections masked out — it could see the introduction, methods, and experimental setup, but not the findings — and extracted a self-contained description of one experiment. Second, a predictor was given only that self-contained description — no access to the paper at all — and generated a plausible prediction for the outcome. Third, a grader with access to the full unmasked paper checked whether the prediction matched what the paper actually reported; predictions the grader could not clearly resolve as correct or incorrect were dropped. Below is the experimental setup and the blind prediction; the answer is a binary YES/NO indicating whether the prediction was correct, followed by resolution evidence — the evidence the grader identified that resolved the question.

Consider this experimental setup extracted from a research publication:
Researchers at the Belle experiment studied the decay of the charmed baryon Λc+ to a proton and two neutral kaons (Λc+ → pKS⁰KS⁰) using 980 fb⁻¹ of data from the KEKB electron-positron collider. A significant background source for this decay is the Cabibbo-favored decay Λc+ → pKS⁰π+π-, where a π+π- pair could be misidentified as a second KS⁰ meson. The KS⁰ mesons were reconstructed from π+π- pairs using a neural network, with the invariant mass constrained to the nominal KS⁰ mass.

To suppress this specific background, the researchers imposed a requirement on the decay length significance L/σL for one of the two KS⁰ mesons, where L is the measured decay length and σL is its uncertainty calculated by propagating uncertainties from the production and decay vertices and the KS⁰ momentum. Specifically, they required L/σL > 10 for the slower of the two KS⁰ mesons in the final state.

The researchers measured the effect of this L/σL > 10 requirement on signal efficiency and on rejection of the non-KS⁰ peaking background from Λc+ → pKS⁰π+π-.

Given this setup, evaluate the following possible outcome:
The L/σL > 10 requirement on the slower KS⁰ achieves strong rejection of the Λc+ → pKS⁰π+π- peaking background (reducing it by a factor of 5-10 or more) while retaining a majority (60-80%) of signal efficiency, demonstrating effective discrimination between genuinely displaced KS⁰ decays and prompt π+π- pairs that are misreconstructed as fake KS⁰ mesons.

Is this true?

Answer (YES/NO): NO